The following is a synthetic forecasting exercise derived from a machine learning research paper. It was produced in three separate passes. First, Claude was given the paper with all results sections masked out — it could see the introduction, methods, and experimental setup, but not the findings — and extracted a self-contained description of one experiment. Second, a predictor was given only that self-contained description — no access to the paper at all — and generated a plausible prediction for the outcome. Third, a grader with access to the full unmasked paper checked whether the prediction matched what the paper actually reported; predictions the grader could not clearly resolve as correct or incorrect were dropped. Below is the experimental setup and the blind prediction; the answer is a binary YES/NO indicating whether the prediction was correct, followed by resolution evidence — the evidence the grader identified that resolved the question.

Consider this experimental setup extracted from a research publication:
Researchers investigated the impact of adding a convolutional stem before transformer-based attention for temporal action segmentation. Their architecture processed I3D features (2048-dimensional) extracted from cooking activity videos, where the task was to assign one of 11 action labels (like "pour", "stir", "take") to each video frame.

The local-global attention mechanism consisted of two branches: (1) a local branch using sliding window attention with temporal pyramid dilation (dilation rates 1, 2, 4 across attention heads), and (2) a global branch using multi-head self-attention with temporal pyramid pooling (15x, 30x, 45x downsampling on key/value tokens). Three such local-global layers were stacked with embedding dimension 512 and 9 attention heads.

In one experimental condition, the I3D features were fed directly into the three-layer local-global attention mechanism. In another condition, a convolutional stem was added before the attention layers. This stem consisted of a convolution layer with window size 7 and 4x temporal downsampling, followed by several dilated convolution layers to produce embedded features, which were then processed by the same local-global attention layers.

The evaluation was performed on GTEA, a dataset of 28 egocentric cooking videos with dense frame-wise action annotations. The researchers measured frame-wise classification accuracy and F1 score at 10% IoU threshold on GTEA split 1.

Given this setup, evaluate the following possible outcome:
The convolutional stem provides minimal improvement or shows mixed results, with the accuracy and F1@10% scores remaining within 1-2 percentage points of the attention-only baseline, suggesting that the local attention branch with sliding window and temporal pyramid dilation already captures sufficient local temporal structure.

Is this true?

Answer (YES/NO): NO